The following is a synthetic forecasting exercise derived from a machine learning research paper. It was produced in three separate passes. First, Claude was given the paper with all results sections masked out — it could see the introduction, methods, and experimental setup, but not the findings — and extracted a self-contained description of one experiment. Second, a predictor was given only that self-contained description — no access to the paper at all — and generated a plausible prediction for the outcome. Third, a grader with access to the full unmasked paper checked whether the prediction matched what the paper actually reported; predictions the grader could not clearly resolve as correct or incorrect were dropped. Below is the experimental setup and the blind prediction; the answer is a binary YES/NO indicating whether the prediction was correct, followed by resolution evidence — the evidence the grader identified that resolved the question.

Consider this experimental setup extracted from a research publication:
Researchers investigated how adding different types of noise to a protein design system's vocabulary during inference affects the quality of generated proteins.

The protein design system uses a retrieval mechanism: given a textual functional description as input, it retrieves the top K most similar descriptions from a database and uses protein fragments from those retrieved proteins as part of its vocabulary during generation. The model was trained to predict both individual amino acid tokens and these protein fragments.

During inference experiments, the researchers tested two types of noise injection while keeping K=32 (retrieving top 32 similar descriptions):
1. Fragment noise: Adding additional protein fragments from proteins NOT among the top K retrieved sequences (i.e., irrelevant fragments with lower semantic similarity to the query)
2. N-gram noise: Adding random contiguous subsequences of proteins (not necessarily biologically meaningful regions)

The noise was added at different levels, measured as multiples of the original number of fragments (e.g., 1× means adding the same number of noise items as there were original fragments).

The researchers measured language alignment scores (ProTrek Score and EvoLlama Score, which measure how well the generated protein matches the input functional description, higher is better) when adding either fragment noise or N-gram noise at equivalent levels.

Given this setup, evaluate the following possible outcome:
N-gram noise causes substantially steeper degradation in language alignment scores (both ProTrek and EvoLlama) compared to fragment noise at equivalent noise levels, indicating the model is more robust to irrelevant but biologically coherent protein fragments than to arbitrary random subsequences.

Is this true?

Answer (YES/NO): NO